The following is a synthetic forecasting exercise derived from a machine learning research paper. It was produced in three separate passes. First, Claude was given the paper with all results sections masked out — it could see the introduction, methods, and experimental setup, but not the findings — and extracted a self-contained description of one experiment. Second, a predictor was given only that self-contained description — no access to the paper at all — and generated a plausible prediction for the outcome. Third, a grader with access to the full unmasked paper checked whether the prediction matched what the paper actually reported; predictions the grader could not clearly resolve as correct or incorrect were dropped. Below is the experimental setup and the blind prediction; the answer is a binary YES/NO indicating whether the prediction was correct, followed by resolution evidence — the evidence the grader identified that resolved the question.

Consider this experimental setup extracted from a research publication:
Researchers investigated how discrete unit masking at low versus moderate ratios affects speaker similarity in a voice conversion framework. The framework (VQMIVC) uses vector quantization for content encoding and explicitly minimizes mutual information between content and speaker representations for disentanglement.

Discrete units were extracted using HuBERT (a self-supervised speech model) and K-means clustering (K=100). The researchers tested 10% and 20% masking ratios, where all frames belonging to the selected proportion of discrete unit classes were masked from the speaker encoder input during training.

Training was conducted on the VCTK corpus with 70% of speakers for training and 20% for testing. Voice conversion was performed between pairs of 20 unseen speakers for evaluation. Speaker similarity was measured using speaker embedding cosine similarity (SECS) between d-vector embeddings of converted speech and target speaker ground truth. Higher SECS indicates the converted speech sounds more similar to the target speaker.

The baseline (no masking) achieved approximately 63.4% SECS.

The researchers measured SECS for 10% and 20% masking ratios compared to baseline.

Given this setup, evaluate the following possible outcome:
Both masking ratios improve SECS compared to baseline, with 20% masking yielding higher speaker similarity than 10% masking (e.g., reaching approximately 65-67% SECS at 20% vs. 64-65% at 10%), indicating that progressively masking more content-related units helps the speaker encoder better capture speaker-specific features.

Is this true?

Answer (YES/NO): NO